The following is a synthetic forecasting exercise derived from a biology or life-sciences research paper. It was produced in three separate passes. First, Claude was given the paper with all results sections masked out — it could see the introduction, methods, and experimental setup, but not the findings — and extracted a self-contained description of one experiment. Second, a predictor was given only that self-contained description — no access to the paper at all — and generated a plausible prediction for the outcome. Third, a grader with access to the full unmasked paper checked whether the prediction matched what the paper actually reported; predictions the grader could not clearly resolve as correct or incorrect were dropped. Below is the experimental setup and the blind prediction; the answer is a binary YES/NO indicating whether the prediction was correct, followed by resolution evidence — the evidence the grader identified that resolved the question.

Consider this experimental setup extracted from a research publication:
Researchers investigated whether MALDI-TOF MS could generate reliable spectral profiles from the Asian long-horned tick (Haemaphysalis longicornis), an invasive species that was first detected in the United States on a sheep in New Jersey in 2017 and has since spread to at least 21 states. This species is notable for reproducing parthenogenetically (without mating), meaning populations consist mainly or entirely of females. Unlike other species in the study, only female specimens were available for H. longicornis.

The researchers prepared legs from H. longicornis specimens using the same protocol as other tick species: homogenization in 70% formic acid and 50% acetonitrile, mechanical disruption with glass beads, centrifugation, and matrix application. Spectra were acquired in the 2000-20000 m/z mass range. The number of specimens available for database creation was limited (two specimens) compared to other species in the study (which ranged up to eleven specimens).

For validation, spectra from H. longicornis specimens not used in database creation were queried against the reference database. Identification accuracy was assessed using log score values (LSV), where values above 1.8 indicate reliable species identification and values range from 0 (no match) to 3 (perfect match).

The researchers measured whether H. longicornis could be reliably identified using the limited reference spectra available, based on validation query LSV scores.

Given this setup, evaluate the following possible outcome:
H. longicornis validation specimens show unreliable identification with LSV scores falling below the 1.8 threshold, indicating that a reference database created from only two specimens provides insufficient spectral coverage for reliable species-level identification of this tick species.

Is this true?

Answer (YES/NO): NO